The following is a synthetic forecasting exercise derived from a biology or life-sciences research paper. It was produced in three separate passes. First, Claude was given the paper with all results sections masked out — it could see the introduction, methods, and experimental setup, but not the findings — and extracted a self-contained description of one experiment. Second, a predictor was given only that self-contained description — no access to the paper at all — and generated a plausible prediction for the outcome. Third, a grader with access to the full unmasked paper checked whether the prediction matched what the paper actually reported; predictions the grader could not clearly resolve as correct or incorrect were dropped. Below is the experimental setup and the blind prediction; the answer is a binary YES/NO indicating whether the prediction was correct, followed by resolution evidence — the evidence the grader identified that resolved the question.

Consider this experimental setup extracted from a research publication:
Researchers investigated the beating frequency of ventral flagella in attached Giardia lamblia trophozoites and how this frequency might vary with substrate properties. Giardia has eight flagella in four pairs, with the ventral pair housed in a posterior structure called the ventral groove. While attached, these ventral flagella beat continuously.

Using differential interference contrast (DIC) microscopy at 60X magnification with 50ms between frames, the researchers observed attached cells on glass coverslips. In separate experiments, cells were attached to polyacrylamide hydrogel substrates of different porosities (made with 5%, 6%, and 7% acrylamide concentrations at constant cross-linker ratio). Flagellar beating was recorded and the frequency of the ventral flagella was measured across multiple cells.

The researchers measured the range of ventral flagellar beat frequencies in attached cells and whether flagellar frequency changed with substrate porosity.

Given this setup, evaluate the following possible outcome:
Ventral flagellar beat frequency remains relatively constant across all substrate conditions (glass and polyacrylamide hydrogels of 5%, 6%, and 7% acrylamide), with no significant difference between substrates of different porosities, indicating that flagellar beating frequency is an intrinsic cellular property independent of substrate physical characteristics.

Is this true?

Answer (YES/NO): NO